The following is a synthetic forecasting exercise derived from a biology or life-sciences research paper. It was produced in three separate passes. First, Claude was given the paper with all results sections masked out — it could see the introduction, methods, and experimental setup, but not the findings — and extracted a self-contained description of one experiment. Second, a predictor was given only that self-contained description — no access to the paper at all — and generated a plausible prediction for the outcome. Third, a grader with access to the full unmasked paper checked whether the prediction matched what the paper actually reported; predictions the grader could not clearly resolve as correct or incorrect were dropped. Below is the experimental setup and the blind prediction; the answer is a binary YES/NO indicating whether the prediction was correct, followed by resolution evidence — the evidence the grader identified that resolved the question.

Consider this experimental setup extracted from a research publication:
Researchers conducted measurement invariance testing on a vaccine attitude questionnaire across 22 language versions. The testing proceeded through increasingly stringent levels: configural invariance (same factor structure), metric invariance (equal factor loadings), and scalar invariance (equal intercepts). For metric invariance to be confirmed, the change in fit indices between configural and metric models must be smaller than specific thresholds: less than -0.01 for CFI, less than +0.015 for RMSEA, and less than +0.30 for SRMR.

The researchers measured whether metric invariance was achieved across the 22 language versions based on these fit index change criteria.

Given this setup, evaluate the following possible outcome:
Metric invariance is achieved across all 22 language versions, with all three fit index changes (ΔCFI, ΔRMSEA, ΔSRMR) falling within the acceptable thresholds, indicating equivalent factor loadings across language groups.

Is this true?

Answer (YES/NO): NO